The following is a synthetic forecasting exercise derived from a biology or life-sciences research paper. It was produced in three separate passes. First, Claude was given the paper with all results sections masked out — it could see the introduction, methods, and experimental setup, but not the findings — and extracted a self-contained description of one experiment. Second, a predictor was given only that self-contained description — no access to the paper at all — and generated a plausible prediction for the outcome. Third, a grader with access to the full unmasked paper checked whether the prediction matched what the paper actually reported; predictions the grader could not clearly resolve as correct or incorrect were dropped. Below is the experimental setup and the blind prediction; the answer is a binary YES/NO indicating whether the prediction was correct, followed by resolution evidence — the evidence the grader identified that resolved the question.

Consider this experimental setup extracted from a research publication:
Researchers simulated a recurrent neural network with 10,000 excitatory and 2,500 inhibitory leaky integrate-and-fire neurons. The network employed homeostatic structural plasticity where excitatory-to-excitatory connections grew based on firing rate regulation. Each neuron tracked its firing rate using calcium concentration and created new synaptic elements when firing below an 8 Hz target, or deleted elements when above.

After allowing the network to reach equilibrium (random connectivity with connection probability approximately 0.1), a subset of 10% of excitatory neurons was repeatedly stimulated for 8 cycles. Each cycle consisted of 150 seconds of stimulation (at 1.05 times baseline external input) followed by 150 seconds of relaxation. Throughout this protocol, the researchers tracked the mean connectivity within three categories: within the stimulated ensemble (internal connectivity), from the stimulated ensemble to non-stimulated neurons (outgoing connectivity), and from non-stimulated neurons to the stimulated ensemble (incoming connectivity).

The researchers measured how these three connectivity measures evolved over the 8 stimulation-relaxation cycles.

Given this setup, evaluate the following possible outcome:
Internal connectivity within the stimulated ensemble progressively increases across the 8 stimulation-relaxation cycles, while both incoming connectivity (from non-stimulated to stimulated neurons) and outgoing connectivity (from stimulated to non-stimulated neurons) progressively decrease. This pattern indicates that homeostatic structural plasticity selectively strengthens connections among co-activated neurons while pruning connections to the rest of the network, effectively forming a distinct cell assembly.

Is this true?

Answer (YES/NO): YES